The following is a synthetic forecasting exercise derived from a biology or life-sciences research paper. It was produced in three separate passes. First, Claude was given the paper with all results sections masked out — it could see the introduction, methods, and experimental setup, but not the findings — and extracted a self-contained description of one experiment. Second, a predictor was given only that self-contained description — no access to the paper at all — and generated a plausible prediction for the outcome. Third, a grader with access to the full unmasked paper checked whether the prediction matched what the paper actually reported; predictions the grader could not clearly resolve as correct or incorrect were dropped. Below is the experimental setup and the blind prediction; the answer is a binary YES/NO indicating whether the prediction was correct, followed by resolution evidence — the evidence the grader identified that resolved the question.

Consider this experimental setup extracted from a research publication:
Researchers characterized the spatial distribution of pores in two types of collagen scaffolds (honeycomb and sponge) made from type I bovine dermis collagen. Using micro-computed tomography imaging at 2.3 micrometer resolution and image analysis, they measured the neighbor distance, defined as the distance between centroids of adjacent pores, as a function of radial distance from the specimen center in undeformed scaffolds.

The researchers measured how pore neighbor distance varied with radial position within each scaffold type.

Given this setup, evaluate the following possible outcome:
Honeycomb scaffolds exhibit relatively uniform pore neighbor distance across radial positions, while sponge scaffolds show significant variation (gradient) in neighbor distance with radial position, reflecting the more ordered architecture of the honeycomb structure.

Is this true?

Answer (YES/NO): NO